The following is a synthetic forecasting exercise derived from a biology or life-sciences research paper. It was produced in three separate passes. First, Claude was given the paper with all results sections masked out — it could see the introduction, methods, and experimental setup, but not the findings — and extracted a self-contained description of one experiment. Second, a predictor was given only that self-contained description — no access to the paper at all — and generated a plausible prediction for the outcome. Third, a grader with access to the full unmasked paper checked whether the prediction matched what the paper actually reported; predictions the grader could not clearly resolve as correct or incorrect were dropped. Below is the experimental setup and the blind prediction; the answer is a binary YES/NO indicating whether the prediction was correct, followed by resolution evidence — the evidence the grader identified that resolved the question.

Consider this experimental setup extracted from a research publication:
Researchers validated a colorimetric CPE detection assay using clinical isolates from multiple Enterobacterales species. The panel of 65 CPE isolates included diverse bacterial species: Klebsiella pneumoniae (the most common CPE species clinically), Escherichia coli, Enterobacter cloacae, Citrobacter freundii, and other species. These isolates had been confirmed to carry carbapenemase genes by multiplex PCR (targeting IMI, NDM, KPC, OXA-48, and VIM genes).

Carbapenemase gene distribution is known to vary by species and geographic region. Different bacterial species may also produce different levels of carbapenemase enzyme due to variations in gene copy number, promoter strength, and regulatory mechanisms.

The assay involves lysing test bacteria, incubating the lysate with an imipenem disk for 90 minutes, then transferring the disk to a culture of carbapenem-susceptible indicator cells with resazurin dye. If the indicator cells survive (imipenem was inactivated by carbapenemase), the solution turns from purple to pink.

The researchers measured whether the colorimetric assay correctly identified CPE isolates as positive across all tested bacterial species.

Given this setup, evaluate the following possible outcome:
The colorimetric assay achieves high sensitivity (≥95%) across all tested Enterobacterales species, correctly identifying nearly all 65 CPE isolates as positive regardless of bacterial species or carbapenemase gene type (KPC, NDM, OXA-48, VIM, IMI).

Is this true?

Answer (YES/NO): YES